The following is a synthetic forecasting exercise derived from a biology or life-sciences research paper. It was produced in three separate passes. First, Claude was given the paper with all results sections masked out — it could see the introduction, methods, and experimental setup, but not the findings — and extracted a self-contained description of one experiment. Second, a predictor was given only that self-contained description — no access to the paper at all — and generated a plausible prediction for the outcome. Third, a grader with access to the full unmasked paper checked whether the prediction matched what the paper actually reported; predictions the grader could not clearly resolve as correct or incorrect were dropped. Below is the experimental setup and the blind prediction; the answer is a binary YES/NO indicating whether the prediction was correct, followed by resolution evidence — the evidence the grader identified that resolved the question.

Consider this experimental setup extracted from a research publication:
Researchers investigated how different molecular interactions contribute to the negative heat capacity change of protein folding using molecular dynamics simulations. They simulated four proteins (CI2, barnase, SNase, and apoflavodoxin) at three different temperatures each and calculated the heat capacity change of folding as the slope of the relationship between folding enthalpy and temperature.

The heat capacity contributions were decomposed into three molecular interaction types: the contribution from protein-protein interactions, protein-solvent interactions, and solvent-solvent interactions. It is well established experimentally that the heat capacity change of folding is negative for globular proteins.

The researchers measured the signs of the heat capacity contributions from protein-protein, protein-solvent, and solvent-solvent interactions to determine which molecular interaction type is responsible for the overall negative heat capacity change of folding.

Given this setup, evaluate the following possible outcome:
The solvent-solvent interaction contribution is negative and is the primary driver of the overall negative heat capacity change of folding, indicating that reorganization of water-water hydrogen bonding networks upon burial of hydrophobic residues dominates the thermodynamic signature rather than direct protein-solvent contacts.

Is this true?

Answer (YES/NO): NO